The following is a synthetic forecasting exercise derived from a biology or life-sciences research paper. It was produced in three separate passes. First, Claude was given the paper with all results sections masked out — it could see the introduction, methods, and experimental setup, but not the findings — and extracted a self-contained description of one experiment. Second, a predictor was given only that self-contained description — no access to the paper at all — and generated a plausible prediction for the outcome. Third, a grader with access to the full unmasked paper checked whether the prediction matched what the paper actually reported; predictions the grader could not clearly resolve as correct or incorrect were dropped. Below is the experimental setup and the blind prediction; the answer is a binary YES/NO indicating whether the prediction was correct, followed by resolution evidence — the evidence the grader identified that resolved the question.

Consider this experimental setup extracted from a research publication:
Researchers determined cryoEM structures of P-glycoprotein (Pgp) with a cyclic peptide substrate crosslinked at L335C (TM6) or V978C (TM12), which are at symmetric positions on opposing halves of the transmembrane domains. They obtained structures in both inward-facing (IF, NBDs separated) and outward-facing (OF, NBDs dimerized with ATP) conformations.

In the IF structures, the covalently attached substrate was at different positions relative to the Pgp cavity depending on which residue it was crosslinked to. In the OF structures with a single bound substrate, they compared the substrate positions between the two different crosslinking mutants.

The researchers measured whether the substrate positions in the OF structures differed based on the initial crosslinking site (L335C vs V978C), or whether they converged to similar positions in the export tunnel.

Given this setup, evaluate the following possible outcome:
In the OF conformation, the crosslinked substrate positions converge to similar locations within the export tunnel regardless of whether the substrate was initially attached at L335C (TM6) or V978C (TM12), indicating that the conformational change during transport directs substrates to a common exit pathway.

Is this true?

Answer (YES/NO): YES